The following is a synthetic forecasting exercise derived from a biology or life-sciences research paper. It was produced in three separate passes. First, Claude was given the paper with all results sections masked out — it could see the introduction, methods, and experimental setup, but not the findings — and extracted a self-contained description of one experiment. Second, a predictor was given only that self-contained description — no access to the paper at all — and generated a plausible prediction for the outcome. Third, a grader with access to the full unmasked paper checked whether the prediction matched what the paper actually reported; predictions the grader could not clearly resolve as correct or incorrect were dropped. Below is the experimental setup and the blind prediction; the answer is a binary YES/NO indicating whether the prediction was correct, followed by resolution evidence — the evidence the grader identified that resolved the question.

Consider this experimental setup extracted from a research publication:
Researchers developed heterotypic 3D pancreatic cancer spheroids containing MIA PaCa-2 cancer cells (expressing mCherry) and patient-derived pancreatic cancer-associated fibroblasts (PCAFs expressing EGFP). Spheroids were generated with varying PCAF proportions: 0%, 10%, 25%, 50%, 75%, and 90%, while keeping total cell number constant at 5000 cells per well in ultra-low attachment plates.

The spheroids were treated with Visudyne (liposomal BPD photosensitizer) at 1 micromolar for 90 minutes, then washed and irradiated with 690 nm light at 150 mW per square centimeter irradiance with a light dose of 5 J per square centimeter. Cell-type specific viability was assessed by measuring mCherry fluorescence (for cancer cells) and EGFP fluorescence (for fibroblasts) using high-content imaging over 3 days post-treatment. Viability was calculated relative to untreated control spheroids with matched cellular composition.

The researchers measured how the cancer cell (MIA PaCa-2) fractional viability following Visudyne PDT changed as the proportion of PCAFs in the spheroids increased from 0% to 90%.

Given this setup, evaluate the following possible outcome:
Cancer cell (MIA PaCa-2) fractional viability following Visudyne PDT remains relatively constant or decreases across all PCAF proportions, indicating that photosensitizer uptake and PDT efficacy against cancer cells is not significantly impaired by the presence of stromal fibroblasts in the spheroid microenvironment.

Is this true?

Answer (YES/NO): NO